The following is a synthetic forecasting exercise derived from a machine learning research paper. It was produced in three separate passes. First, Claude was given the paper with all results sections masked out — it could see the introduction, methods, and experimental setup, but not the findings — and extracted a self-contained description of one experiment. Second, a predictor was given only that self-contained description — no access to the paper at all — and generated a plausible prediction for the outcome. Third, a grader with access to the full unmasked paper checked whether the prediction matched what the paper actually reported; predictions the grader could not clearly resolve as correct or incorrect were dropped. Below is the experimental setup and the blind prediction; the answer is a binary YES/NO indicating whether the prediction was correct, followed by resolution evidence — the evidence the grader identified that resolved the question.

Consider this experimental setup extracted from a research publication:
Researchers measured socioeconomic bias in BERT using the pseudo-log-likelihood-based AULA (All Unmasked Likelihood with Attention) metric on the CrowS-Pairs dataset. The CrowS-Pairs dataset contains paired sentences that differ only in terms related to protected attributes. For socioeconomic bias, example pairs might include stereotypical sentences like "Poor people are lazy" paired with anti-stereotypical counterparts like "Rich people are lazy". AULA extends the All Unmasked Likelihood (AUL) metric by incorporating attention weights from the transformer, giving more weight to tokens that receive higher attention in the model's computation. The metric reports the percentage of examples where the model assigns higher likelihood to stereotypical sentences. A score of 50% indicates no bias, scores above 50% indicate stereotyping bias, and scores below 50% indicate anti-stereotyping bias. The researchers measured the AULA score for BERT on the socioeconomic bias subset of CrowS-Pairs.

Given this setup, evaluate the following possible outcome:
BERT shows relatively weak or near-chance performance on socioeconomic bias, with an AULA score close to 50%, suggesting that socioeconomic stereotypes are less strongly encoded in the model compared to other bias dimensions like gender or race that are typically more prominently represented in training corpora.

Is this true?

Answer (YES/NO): NO